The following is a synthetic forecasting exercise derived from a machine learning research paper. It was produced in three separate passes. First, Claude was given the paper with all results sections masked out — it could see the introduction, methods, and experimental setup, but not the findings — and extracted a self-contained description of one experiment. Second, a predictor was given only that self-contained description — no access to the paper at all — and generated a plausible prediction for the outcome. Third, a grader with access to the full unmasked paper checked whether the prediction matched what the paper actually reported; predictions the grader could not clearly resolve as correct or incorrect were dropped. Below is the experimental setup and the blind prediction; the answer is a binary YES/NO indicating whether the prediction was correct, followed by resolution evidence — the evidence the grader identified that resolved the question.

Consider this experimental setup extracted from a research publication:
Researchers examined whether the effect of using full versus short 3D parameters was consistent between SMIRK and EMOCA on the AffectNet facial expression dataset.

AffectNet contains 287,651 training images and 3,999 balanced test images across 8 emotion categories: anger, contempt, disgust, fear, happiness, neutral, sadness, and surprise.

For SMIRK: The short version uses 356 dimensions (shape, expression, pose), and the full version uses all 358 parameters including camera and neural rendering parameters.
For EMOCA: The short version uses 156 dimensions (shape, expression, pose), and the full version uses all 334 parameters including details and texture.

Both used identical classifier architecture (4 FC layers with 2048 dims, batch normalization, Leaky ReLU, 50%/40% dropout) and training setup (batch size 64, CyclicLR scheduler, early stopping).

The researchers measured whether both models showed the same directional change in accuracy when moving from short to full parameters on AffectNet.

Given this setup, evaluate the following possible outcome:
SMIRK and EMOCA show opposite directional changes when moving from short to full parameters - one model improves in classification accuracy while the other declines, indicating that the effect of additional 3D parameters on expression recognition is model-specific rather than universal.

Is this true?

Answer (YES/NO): YES